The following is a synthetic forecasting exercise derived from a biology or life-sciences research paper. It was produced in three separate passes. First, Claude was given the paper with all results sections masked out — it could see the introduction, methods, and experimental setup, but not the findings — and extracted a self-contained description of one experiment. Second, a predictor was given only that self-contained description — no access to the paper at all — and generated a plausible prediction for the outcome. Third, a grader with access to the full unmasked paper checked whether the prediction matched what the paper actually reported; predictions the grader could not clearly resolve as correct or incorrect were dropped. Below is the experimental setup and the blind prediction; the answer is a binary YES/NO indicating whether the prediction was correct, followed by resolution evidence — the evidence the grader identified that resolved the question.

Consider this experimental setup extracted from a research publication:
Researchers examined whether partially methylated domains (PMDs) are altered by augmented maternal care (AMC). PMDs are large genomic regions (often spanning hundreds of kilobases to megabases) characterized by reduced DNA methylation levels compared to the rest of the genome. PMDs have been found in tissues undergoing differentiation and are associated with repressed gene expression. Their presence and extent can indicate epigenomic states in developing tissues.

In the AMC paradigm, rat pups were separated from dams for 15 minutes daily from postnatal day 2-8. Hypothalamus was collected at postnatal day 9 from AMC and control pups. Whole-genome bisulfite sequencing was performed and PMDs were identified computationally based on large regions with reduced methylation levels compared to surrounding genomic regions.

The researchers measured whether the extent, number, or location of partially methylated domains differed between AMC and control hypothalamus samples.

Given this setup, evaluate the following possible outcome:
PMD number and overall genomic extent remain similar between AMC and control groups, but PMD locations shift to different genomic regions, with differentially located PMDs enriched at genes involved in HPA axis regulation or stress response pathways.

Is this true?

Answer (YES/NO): NO